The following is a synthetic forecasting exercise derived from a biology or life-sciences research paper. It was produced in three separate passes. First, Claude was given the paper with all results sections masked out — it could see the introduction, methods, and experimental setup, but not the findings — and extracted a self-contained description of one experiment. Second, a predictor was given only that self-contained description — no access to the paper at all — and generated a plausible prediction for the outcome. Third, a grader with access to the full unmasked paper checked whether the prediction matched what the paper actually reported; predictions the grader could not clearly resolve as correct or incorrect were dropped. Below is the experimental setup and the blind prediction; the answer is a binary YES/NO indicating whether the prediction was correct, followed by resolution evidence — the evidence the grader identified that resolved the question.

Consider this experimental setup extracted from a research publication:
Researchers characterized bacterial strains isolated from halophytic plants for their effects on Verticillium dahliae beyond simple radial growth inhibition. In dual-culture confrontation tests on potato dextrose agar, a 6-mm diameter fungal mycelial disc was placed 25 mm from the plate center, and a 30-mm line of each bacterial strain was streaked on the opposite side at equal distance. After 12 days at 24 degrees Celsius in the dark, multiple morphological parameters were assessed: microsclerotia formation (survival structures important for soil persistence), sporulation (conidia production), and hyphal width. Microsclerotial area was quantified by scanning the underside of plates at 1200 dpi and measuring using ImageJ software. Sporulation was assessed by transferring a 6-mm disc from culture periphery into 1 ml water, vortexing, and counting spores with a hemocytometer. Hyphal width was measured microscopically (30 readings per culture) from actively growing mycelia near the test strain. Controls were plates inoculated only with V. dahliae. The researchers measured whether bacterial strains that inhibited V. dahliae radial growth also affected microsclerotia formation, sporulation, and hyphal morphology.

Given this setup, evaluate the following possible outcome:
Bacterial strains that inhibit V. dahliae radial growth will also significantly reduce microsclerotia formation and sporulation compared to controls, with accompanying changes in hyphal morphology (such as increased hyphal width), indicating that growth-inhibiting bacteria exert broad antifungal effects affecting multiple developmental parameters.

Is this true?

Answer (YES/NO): NO